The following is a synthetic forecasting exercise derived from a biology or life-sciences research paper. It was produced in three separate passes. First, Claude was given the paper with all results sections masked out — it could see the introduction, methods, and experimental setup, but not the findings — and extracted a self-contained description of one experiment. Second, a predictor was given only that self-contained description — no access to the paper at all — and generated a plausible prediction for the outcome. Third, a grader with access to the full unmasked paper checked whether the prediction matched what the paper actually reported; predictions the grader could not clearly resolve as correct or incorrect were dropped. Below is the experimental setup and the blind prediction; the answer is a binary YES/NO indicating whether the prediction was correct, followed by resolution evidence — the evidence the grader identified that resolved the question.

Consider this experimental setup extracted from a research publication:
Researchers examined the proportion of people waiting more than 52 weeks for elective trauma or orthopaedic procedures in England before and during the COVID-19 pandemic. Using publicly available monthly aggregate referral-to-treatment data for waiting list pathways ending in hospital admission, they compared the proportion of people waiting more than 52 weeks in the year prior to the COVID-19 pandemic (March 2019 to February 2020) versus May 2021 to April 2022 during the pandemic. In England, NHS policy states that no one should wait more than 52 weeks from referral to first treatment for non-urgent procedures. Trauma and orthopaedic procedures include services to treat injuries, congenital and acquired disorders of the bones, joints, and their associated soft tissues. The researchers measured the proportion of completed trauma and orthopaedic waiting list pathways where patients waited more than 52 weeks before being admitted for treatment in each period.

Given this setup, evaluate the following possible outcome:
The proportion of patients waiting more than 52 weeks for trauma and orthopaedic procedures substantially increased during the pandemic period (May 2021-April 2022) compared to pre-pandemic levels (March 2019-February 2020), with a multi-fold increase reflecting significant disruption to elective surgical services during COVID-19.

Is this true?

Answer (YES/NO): YES